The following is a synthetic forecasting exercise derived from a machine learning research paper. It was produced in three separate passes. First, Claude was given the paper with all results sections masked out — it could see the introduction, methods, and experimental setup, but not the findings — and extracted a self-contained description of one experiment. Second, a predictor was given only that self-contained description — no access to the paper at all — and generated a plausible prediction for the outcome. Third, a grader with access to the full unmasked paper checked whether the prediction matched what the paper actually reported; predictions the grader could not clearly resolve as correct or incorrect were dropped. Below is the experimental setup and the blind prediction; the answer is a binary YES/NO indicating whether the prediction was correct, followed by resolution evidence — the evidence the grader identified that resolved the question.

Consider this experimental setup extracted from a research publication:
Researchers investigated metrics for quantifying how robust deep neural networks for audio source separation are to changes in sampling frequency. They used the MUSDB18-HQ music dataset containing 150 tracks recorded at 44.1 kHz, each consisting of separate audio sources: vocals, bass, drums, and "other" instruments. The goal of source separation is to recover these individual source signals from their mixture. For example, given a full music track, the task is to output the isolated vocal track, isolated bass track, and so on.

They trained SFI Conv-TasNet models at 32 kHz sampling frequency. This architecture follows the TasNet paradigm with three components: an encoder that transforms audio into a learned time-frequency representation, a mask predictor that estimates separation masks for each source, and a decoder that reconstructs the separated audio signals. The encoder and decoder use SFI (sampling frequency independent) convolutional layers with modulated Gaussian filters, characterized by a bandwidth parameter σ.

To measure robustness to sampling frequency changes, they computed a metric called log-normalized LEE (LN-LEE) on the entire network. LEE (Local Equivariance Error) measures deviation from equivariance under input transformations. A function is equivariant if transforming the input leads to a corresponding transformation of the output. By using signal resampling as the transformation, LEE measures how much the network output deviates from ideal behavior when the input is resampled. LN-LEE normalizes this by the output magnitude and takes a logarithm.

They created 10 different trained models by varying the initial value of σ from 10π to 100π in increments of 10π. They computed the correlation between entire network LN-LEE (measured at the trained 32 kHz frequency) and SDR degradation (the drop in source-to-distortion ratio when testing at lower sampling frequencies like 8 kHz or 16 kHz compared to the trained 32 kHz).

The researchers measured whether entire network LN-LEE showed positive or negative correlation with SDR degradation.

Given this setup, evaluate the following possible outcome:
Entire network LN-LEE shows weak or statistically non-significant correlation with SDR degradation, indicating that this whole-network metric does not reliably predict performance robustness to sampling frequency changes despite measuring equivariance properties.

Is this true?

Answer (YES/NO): NO